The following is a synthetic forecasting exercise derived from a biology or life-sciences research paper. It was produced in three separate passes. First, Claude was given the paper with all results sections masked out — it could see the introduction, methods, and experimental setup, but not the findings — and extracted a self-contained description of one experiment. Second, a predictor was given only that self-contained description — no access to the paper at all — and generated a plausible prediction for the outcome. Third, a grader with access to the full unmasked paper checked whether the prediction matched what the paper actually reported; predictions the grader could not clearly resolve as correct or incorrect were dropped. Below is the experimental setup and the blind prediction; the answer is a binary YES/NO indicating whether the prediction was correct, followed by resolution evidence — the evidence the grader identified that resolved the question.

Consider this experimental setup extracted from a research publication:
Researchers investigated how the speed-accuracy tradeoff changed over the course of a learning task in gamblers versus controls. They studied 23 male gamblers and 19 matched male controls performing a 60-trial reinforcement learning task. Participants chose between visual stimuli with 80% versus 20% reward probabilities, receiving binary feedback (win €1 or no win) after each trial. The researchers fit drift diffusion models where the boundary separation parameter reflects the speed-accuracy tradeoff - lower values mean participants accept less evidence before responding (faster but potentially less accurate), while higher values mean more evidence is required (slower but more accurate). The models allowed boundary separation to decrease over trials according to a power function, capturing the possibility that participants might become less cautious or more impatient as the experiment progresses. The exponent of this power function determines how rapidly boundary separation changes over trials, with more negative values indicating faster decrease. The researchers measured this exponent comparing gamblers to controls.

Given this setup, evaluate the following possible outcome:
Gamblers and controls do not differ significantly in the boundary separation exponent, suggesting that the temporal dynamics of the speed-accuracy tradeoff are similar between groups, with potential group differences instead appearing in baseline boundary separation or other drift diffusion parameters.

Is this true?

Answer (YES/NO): NO